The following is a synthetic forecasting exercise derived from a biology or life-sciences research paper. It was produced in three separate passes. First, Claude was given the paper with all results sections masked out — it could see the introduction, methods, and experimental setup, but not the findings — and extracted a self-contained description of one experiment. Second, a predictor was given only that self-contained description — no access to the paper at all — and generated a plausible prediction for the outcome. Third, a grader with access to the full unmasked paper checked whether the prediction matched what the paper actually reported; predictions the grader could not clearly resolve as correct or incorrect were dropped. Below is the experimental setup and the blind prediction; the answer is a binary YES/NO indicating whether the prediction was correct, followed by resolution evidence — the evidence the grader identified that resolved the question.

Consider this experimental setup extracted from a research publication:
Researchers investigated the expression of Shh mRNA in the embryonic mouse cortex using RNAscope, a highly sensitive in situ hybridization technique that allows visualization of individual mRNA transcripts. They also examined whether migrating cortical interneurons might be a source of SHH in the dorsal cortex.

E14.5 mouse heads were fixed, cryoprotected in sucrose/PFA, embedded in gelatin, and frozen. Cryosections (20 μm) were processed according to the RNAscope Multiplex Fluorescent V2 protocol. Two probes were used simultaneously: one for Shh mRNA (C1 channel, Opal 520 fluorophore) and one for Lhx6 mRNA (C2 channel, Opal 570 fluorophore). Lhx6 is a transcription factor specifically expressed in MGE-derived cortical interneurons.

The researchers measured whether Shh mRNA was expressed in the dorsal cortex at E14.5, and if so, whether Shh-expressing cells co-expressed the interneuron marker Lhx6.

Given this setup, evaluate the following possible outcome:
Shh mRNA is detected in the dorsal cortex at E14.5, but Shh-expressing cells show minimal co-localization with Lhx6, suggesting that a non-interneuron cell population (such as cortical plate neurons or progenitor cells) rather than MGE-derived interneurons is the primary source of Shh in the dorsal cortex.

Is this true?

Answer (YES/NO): NO